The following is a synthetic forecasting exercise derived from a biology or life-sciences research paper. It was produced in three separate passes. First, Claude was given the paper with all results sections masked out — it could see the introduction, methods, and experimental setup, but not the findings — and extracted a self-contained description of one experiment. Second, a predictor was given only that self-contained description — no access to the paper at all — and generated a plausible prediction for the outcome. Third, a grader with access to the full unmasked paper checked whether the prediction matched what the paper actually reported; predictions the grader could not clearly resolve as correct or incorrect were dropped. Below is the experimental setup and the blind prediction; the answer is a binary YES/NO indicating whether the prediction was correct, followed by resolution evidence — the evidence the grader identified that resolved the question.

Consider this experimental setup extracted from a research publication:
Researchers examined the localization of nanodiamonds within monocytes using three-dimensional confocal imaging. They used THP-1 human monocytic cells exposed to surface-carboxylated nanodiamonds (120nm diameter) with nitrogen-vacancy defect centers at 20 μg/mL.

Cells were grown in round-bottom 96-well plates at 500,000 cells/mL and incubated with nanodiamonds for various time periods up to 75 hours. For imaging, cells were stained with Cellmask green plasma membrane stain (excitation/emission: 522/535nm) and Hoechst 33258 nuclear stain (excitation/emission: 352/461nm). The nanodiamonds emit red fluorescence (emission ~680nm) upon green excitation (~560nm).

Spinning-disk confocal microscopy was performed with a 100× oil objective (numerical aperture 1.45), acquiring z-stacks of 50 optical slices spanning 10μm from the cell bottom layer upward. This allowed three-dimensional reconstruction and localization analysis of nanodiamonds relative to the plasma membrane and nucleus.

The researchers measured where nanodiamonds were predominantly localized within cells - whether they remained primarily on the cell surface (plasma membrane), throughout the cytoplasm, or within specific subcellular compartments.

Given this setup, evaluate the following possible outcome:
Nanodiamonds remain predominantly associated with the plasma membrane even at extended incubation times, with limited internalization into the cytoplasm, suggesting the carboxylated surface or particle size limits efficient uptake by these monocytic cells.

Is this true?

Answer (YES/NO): NO